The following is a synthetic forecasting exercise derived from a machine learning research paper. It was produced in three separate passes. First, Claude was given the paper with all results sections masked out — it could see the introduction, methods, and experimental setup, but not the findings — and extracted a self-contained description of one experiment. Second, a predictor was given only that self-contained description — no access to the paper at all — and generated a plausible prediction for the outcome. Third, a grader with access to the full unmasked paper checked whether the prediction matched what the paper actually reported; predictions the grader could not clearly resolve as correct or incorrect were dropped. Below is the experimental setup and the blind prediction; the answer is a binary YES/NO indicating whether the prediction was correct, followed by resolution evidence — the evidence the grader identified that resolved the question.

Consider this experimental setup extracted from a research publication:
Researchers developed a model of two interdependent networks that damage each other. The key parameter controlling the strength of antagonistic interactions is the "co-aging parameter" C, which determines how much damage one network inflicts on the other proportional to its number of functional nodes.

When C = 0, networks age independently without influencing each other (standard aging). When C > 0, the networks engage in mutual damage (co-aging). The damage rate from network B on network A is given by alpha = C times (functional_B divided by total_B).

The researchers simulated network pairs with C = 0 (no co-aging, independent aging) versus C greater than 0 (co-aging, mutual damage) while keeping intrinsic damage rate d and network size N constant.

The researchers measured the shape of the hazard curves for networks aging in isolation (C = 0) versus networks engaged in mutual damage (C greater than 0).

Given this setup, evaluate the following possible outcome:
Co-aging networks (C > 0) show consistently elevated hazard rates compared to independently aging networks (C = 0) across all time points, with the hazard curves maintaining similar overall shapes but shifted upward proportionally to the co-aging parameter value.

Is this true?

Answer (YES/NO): NO